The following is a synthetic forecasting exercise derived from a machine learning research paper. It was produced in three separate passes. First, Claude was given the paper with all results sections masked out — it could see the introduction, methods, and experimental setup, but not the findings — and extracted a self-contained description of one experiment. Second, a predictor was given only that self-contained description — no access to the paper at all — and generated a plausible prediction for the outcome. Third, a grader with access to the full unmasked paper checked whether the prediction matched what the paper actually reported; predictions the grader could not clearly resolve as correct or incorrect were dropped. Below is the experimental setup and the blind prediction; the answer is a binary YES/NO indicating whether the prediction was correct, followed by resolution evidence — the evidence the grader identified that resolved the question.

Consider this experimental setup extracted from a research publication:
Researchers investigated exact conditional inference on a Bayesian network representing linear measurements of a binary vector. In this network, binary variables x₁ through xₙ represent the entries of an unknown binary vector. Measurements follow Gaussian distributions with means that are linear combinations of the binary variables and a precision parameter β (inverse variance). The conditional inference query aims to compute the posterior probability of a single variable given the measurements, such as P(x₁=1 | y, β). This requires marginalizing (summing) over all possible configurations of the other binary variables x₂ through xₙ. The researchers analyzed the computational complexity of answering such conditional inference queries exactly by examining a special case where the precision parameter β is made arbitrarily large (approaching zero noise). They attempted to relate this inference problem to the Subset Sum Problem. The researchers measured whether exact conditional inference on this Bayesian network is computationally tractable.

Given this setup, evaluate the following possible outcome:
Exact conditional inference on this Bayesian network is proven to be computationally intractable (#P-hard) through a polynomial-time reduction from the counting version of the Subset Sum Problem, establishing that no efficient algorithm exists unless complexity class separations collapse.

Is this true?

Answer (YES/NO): NO